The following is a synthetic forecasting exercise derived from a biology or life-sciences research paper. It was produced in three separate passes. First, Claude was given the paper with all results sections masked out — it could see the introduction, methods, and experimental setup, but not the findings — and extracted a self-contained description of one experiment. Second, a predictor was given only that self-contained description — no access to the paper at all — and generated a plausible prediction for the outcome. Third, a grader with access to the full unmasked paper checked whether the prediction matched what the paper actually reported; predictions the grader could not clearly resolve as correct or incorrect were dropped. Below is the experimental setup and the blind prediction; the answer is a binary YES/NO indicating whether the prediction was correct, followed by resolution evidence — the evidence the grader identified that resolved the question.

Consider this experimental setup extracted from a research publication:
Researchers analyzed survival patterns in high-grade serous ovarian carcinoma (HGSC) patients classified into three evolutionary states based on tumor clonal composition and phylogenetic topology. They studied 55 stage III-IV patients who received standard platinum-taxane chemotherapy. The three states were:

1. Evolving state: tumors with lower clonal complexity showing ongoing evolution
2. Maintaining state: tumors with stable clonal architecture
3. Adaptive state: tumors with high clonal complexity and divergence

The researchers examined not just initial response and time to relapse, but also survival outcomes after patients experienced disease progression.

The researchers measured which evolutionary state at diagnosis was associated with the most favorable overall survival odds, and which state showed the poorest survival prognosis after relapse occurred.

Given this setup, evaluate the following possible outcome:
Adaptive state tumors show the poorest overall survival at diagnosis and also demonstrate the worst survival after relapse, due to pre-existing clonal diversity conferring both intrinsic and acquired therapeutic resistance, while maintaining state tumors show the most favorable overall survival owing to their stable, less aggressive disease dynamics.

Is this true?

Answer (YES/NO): NO